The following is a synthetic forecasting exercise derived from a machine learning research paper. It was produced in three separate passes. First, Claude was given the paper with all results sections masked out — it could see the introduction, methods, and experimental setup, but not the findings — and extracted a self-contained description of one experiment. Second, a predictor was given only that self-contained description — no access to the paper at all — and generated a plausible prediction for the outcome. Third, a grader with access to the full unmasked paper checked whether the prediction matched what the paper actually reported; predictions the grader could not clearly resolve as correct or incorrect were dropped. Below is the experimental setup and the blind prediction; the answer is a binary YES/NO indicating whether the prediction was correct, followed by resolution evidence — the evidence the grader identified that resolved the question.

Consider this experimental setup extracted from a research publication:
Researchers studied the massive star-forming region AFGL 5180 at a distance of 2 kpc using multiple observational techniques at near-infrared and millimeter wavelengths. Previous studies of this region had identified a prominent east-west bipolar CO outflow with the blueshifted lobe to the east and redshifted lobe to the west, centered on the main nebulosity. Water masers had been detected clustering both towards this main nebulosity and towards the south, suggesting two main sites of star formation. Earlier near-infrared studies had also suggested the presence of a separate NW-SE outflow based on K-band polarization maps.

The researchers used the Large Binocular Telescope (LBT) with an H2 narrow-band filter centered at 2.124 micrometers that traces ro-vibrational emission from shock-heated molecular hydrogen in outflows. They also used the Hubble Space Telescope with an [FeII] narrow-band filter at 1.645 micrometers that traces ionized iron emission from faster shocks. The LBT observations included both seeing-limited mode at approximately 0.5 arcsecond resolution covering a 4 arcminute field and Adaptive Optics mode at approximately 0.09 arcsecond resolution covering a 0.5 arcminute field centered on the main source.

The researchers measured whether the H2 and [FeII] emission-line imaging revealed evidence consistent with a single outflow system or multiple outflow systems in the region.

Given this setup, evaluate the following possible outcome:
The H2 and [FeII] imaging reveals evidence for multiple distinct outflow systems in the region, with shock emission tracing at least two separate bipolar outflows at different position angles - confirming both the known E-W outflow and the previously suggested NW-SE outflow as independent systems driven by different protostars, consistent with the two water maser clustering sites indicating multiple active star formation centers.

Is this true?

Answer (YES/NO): NO